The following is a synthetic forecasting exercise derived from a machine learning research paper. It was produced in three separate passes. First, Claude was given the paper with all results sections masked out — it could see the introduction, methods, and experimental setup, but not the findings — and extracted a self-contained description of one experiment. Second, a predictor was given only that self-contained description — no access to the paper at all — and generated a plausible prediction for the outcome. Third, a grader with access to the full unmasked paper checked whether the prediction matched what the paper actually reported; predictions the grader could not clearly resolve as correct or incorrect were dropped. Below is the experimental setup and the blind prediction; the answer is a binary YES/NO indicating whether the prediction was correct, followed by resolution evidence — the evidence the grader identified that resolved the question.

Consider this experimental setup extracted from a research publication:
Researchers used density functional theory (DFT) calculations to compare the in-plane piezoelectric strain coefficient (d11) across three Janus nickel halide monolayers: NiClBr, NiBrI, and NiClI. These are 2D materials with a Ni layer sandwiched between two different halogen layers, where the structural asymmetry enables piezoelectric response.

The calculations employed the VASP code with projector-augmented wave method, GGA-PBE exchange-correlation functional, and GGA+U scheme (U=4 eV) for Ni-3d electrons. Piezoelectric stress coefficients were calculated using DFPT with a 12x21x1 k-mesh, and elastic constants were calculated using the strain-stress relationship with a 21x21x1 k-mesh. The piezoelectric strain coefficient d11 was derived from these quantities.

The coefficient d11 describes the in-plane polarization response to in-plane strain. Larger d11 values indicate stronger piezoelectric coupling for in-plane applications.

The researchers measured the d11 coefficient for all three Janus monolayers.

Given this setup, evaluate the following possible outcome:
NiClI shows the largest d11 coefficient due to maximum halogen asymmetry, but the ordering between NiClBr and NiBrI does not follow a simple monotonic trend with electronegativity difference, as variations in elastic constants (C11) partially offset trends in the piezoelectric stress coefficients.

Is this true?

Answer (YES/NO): NO